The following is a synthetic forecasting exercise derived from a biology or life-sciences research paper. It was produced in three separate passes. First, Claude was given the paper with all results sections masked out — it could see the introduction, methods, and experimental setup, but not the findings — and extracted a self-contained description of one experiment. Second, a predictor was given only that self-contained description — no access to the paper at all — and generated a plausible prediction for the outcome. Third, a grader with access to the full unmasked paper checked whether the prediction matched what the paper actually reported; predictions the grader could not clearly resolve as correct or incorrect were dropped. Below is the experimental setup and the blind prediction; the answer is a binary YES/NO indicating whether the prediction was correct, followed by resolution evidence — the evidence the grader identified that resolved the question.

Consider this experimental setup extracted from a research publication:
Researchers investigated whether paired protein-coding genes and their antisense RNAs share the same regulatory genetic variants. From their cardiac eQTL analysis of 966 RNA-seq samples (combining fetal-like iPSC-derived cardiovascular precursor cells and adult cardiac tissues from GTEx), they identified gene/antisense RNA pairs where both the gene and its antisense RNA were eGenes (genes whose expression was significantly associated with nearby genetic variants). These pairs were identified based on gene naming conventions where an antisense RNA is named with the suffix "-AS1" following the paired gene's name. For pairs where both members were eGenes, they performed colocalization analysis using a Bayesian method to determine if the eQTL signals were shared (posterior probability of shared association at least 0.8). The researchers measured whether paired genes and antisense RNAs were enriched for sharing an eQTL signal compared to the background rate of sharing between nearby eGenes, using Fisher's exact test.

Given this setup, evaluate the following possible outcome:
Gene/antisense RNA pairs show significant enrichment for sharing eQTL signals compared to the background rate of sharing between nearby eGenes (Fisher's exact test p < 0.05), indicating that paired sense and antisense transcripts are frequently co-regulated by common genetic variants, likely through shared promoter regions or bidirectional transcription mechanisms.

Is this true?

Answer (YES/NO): YES